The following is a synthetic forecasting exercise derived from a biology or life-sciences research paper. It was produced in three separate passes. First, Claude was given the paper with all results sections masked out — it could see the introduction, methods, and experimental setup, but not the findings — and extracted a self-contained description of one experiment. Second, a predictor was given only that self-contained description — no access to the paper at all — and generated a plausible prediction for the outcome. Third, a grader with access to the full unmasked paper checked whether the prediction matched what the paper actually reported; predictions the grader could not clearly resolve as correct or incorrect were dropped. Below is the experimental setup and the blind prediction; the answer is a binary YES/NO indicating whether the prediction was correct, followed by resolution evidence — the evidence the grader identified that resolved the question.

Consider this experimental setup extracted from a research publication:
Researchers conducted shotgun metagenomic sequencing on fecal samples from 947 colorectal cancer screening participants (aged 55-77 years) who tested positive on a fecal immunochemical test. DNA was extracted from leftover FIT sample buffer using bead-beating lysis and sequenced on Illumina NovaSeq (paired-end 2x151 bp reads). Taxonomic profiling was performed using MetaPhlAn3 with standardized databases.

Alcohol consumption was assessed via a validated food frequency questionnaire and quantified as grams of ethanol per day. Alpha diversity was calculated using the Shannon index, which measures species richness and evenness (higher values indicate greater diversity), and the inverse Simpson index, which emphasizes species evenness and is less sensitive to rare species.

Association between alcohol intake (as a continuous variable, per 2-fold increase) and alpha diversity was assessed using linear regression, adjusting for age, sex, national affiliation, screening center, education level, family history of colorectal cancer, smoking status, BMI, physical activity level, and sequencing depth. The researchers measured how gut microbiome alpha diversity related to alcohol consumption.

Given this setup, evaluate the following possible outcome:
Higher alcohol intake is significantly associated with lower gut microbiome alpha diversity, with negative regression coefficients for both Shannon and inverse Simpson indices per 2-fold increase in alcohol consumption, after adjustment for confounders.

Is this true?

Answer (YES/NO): NO